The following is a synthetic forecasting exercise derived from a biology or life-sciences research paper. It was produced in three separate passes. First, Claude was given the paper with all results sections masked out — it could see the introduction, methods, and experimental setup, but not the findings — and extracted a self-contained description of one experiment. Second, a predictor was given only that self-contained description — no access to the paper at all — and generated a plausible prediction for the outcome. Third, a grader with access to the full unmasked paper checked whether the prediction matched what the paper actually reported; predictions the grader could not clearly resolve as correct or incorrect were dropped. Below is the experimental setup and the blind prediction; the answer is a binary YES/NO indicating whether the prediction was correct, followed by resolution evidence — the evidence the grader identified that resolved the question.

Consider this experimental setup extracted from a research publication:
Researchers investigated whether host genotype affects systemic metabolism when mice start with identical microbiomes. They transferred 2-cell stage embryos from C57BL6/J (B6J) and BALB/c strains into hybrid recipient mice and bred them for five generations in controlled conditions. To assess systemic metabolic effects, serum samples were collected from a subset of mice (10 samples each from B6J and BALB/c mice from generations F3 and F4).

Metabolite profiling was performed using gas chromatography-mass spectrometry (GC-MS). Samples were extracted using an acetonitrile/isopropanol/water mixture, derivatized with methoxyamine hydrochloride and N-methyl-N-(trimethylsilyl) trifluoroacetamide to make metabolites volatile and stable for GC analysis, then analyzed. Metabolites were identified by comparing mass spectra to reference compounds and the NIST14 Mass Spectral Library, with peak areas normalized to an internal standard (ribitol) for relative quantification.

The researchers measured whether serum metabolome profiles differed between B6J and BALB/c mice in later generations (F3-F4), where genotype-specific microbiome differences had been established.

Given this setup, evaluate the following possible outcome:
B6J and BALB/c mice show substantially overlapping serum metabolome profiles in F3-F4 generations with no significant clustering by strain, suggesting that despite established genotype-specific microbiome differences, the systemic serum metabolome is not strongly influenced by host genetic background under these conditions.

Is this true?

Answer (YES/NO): NO